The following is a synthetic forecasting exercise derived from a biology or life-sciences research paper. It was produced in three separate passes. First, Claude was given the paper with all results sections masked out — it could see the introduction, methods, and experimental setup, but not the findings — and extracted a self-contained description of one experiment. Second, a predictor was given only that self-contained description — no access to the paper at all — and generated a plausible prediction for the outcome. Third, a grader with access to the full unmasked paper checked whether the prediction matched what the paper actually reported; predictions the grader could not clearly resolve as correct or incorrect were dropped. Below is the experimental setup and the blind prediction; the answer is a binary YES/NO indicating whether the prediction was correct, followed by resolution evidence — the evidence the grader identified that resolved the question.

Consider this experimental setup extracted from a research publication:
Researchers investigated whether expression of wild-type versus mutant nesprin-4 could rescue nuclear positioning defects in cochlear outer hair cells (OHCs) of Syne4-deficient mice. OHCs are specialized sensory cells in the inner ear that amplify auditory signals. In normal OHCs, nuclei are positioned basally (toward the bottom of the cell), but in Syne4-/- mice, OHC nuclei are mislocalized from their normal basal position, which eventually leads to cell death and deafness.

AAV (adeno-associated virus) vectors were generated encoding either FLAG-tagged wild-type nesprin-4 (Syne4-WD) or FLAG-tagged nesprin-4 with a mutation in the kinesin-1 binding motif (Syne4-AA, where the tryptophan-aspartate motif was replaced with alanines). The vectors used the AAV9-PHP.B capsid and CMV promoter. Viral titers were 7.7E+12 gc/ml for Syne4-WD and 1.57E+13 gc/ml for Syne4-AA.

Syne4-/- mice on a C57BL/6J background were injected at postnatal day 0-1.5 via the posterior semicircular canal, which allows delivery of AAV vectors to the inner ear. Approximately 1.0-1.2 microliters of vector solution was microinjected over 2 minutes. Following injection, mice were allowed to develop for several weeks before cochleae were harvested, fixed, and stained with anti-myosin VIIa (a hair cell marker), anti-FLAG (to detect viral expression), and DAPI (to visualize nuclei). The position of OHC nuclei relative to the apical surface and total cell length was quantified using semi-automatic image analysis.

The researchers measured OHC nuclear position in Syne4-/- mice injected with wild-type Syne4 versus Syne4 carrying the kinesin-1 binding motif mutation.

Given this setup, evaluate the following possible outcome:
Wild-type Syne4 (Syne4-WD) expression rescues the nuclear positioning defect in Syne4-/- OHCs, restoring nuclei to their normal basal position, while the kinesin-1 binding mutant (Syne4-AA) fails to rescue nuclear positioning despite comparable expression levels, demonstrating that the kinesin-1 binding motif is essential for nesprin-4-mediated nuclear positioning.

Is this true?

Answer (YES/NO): YES